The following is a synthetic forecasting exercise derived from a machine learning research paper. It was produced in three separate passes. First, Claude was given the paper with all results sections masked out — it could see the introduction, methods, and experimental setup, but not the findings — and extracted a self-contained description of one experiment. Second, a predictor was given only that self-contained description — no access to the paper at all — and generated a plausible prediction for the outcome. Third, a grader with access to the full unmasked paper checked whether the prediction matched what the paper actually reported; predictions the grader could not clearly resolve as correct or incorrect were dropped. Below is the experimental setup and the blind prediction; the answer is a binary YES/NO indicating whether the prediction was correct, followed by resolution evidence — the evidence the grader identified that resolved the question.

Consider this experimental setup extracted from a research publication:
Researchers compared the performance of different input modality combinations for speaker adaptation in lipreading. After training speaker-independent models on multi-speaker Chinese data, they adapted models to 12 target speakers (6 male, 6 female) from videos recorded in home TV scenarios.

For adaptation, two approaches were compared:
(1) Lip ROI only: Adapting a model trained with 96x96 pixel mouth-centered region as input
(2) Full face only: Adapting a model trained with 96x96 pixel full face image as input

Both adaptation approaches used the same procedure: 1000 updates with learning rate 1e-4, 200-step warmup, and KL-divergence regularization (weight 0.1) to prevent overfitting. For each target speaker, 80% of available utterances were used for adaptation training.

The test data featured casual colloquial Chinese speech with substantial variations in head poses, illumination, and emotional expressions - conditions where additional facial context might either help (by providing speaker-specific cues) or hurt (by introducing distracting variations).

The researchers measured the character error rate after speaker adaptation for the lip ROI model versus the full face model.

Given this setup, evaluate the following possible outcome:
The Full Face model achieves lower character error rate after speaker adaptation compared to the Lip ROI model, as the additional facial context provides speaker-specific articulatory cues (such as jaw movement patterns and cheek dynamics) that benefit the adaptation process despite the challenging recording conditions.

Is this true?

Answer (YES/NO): YES